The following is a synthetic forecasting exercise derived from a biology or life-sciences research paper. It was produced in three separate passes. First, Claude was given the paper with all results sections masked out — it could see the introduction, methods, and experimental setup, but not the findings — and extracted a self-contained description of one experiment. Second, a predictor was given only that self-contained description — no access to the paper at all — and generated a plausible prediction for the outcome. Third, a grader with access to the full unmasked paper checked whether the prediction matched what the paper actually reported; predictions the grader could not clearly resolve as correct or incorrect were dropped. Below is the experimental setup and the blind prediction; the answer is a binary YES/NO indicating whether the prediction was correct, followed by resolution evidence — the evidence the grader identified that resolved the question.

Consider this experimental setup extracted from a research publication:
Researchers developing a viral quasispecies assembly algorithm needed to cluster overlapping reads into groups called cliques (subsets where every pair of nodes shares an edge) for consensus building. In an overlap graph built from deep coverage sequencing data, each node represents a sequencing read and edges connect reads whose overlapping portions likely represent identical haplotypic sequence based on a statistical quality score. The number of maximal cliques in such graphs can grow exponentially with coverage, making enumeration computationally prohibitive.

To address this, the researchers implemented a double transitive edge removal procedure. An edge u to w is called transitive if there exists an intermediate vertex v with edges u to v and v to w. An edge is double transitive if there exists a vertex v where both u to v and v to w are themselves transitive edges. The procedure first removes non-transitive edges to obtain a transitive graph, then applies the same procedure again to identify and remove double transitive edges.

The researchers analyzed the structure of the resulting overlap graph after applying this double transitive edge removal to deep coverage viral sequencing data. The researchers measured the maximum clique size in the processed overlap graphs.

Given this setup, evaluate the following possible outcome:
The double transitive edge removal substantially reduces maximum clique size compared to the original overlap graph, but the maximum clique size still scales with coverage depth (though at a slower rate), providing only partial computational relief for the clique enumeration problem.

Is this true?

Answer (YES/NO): NO